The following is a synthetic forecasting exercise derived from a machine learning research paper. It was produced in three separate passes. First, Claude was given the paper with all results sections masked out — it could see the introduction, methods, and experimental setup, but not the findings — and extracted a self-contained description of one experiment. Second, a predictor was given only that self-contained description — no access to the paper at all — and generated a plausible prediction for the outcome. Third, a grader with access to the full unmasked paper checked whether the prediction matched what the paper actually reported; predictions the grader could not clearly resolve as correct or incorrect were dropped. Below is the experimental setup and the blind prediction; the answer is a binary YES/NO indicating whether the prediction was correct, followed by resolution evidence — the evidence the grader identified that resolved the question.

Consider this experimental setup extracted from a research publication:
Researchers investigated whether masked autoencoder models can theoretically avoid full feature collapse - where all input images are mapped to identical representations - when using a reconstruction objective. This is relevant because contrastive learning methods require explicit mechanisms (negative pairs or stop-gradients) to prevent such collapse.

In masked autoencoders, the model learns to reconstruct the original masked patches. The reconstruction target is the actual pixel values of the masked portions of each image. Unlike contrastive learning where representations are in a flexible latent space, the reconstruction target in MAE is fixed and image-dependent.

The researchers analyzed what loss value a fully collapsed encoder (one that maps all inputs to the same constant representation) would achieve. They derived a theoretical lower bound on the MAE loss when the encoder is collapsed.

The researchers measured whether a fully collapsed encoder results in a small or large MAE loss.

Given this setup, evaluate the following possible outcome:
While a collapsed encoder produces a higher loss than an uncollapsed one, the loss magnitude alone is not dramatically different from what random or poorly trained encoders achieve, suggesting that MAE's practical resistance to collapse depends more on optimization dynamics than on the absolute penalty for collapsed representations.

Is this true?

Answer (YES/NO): NO